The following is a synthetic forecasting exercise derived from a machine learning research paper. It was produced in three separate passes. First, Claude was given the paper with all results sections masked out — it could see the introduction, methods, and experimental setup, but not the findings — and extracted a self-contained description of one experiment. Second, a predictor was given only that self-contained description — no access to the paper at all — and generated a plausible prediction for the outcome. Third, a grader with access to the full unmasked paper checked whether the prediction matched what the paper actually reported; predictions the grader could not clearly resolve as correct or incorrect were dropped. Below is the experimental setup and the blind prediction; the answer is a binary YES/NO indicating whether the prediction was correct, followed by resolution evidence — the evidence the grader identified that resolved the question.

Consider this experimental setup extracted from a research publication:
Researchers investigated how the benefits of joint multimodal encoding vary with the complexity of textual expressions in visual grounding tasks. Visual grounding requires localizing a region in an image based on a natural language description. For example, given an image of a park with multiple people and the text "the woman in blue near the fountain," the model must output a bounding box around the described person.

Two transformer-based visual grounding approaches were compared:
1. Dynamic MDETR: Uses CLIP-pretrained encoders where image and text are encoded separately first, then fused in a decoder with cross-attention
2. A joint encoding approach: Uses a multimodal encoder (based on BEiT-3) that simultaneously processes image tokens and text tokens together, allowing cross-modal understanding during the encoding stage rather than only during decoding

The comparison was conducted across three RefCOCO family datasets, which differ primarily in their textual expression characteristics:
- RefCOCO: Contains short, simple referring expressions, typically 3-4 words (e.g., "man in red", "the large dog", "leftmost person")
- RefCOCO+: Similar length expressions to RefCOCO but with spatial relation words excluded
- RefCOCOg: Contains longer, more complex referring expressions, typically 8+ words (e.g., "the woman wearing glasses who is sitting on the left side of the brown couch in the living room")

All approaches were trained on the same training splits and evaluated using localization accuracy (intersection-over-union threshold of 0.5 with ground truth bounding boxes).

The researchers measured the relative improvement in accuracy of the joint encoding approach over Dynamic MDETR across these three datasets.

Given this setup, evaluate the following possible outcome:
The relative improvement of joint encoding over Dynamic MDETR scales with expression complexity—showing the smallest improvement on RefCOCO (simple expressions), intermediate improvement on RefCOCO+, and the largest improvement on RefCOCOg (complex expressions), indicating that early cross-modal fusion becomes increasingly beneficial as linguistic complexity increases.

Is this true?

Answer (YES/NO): YES